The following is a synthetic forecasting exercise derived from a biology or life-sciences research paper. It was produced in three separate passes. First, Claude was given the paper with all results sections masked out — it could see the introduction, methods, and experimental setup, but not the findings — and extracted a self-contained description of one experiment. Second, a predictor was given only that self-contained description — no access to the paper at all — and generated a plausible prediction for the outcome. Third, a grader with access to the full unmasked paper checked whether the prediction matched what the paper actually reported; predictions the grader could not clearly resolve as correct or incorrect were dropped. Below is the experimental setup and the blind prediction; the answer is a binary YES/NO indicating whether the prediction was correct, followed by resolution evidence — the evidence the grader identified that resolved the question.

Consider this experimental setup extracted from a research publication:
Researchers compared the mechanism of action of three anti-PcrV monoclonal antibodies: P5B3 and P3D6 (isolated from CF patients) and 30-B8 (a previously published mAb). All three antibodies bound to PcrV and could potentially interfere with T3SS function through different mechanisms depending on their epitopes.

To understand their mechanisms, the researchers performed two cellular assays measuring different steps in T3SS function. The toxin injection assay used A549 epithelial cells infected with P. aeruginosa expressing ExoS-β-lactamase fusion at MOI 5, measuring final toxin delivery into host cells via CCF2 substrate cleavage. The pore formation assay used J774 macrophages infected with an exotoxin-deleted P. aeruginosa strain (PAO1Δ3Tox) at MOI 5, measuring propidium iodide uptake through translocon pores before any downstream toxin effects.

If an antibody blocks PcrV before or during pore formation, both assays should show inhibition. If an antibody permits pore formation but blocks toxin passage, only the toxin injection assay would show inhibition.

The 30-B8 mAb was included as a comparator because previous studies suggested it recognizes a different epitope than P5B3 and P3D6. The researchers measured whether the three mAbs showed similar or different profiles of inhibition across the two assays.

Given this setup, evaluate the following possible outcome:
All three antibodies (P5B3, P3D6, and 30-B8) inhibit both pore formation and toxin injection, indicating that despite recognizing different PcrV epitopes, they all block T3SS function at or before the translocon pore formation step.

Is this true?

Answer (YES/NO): NO